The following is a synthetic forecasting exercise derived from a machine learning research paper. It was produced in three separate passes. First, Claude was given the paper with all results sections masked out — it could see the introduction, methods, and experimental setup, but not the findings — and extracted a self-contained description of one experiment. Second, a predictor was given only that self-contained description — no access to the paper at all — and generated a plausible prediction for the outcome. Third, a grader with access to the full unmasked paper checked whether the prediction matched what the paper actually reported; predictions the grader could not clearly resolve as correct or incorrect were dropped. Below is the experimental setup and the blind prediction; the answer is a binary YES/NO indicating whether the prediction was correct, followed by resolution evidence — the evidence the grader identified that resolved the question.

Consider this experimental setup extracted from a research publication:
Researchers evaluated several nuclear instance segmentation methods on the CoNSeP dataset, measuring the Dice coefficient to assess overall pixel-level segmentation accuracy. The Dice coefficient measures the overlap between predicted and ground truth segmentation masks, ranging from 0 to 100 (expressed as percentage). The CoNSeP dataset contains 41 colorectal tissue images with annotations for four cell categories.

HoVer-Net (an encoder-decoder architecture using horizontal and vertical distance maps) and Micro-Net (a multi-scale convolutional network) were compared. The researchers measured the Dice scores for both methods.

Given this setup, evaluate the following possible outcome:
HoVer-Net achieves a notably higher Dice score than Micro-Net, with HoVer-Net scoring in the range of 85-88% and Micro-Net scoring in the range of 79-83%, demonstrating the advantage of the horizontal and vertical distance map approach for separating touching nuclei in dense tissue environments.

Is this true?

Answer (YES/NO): NO